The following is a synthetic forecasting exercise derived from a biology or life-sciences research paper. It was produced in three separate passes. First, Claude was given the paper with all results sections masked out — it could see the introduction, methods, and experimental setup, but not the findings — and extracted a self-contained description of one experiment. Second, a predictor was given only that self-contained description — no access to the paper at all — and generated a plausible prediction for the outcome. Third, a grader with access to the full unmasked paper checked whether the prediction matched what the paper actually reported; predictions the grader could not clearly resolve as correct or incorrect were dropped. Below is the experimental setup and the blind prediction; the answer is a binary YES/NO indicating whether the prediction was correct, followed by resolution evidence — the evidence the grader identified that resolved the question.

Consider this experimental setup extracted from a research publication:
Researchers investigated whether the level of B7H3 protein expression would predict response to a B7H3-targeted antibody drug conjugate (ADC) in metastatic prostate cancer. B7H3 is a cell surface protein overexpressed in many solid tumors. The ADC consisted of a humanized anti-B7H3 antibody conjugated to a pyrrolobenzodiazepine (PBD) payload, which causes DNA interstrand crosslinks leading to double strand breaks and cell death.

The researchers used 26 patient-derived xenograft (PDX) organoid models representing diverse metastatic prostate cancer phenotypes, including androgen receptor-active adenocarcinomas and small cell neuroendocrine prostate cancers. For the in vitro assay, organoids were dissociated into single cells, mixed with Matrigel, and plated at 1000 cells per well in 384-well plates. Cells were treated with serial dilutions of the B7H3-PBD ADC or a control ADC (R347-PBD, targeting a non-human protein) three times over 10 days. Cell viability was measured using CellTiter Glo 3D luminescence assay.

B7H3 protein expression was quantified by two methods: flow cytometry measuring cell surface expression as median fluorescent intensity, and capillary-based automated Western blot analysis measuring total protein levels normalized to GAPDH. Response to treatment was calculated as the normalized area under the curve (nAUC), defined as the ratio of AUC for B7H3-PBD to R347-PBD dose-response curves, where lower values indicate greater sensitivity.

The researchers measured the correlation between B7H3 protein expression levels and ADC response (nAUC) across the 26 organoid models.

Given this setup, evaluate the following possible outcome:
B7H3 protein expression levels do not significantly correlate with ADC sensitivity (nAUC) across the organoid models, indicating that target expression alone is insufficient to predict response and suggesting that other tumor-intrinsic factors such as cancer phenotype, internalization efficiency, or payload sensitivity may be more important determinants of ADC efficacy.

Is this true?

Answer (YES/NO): YES